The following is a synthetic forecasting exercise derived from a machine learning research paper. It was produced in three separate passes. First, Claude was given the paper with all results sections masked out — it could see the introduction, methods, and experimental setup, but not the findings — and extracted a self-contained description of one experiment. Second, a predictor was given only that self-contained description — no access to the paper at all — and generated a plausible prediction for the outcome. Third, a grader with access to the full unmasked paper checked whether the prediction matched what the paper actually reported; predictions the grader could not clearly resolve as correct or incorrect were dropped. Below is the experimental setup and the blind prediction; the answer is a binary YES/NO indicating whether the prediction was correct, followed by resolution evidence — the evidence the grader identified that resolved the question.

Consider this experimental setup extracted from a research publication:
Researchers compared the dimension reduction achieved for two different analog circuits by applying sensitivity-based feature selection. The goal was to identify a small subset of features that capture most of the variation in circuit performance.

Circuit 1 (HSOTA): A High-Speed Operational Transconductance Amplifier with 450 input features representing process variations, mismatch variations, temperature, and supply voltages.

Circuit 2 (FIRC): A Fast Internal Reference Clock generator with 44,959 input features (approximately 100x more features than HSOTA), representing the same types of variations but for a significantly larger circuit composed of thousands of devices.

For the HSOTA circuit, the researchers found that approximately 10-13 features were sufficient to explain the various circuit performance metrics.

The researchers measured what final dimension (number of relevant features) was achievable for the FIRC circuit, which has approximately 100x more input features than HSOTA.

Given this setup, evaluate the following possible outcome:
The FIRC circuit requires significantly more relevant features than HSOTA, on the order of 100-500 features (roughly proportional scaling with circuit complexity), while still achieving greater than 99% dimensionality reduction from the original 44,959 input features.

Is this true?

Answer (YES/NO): NO